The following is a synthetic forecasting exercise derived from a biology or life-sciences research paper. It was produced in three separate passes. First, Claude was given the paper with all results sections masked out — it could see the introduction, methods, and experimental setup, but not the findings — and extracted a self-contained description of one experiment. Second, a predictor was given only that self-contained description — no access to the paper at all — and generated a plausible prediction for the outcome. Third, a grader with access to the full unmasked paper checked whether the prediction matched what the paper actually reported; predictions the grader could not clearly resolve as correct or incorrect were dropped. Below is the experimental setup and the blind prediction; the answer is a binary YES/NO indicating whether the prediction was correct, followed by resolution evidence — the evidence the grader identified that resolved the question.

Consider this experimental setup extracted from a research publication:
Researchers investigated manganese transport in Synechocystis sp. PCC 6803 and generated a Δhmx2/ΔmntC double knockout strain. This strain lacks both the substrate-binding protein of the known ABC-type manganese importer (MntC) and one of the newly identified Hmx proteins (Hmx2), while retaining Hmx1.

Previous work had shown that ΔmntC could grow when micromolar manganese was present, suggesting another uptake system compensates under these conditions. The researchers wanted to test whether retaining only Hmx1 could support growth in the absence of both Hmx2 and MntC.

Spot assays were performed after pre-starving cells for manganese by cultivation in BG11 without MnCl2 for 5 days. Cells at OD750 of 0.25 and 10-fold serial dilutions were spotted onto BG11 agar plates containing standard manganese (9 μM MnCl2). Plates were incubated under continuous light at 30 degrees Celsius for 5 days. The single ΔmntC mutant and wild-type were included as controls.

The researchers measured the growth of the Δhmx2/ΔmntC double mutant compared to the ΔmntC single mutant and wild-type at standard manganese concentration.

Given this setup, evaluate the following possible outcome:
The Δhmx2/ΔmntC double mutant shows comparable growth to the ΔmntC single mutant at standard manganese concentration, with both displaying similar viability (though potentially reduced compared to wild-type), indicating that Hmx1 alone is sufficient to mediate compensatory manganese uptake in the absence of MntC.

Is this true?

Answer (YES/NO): NO